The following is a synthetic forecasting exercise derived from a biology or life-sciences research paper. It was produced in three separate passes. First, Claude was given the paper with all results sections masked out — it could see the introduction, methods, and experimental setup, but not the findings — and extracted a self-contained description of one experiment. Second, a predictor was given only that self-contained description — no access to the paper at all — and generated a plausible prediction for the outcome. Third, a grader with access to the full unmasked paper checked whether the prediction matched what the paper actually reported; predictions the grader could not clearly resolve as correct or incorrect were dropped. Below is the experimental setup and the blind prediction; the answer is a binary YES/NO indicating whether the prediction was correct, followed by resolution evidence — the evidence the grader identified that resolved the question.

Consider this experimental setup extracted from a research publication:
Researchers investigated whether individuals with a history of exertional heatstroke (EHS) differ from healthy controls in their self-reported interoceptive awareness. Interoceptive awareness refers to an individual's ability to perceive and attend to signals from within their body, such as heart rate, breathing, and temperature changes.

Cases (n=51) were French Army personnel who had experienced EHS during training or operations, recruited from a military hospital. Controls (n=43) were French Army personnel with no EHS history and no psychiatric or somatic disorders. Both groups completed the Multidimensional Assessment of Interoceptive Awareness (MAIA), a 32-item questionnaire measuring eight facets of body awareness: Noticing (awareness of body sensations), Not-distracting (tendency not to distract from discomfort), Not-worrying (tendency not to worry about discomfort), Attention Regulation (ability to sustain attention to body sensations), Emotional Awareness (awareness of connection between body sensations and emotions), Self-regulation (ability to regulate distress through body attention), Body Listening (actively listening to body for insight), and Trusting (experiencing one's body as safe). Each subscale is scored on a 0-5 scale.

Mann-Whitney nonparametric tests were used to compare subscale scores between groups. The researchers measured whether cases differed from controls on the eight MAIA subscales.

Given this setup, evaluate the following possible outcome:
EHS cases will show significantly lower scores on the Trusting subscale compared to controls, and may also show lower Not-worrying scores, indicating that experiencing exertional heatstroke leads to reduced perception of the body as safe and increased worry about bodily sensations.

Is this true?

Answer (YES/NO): NO